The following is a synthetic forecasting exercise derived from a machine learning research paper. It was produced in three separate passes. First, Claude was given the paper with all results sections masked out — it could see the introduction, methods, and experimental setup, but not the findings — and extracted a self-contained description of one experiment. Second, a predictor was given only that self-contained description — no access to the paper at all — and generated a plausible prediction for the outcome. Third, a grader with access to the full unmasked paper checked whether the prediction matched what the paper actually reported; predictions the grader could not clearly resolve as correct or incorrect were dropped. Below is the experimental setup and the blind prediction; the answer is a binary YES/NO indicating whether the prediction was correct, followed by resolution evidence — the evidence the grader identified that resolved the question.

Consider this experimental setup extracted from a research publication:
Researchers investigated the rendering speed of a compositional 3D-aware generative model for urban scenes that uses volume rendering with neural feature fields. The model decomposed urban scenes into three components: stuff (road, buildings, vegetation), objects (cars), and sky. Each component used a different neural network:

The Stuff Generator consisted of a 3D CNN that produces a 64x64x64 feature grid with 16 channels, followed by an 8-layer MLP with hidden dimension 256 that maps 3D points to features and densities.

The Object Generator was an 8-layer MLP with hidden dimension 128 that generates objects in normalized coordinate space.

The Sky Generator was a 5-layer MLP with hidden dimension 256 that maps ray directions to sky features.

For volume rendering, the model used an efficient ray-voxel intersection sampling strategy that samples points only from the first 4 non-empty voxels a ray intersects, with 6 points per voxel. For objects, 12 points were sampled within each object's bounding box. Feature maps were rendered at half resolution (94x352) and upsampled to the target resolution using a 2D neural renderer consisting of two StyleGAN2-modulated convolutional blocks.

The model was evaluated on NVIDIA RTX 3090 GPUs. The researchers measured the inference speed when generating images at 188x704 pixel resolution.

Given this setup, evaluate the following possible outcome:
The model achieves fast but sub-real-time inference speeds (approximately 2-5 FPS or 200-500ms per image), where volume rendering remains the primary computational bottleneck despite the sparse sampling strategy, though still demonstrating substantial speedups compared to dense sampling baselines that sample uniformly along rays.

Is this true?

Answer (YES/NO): YES